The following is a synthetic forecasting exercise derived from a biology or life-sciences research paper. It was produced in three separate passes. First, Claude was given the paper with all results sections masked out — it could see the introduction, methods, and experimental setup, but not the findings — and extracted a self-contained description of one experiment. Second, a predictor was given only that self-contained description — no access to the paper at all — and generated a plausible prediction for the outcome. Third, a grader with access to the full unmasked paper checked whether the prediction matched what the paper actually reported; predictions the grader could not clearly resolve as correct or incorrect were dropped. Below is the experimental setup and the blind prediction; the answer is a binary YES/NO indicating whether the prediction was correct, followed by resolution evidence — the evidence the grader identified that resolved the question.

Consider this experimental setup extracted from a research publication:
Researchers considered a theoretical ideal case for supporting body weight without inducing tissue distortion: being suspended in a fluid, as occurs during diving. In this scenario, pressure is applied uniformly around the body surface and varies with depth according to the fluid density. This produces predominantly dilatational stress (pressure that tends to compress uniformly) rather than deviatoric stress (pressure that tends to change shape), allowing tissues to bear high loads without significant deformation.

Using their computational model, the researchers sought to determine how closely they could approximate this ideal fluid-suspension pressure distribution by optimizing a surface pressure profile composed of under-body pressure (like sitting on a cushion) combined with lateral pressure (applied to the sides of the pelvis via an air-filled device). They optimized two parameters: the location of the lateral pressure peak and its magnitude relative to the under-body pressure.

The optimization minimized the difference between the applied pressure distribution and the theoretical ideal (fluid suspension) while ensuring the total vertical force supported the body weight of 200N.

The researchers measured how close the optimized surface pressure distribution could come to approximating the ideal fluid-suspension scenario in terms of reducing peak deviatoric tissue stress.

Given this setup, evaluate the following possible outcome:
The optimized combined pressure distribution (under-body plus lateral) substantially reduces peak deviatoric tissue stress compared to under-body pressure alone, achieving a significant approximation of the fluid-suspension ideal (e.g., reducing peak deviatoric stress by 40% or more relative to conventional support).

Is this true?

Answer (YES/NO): YES